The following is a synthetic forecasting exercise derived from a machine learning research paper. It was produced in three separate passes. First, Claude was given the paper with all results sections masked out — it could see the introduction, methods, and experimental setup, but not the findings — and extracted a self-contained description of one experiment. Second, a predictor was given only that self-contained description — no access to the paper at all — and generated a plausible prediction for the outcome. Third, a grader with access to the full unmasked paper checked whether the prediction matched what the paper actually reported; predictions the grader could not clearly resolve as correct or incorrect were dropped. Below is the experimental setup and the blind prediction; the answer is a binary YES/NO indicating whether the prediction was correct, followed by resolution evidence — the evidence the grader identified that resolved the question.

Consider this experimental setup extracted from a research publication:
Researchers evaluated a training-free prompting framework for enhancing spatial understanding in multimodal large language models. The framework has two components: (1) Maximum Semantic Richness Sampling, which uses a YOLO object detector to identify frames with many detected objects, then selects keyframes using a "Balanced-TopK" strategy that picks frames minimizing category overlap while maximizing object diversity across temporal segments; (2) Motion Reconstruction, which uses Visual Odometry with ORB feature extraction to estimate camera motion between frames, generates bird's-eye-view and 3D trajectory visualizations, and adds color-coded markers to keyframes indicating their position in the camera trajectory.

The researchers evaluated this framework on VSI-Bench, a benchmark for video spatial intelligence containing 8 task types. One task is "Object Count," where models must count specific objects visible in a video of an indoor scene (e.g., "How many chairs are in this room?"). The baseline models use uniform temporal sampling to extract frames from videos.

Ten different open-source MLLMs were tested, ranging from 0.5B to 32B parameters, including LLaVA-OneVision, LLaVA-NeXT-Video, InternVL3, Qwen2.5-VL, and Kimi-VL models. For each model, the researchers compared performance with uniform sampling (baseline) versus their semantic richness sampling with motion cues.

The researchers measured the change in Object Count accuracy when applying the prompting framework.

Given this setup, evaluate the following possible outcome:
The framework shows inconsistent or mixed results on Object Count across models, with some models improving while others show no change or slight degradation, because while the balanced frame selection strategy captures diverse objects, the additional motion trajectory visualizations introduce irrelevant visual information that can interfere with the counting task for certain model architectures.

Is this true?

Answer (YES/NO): YES